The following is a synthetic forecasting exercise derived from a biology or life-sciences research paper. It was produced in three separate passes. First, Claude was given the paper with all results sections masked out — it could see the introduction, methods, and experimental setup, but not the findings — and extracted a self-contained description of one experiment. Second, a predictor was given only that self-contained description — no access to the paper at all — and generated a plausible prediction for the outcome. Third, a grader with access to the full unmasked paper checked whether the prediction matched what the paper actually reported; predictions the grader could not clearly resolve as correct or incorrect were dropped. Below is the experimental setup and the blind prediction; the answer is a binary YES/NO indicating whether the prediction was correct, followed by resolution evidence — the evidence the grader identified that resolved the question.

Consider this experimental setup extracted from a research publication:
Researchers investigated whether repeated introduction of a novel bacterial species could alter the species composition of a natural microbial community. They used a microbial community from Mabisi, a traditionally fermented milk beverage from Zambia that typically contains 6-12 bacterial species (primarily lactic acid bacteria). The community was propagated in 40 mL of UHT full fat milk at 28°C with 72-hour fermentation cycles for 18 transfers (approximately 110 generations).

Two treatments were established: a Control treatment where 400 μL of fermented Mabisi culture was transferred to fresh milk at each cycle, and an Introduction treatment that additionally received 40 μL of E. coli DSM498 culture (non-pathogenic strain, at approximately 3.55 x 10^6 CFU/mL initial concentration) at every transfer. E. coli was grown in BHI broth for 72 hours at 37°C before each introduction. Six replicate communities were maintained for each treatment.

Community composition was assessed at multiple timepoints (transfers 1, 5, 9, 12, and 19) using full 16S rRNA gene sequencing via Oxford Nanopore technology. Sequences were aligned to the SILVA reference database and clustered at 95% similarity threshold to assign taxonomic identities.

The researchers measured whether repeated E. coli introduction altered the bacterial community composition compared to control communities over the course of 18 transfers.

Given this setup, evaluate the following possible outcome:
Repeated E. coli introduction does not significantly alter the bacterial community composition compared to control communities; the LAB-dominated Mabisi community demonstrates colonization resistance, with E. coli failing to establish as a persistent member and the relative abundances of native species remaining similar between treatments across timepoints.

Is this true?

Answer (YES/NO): YES